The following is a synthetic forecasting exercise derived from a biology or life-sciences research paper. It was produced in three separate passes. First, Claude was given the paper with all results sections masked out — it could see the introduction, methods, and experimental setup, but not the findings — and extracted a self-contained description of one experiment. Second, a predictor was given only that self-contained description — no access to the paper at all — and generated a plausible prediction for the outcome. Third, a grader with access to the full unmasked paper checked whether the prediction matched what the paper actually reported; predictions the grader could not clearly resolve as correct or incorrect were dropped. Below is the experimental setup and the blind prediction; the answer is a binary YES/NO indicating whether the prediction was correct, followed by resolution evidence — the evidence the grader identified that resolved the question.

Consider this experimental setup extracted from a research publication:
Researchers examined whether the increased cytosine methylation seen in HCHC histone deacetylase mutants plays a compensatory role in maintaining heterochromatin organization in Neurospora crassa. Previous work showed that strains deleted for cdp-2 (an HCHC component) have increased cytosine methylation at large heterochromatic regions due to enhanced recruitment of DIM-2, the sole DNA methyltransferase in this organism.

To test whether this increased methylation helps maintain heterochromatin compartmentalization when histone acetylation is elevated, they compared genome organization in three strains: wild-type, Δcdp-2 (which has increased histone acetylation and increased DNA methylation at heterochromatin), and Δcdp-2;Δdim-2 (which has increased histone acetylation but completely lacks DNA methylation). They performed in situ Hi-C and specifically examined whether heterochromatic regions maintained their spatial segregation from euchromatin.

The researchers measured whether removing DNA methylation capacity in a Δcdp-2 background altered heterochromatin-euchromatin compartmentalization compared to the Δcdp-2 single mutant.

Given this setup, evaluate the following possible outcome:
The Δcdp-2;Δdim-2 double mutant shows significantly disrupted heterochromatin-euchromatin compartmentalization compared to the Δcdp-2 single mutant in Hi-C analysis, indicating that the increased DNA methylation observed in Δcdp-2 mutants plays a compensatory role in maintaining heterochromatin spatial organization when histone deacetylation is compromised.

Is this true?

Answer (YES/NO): YES